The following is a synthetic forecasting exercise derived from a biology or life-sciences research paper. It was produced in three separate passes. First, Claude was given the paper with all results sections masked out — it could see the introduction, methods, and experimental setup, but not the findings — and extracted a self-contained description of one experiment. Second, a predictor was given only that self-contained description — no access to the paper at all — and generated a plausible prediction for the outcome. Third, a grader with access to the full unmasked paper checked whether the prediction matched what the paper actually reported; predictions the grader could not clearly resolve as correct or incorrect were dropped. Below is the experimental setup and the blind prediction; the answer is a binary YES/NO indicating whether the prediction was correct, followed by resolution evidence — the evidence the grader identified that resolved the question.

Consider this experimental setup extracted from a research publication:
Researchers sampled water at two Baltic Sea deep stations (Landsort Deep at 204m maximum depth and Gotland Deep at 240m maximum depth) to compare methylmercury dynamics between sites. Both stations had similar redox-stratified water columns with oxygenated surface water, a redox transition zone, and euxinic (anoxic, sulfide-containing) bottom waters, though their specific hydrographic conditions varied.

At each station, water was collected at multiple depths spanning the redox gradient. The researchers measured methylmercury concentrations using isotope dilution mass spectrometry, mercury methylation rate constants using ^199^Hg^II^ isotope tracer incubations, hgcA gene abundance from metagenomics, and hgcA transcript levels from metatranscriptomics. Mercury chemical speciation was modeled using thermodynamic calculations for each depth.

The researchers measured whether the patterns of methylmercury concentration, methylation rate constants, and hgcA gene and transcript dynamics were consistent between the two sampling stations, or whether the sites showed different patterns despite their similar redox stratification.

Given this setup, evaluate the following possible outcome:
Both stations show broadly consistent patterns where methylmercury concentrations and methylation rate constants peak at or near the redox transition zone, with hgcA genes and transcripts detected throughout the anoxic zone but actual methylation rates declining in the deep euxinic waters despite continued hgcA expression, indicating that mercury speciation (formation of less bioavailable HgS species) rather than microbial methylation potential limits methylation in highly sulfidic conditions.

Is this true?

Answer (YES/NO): NO